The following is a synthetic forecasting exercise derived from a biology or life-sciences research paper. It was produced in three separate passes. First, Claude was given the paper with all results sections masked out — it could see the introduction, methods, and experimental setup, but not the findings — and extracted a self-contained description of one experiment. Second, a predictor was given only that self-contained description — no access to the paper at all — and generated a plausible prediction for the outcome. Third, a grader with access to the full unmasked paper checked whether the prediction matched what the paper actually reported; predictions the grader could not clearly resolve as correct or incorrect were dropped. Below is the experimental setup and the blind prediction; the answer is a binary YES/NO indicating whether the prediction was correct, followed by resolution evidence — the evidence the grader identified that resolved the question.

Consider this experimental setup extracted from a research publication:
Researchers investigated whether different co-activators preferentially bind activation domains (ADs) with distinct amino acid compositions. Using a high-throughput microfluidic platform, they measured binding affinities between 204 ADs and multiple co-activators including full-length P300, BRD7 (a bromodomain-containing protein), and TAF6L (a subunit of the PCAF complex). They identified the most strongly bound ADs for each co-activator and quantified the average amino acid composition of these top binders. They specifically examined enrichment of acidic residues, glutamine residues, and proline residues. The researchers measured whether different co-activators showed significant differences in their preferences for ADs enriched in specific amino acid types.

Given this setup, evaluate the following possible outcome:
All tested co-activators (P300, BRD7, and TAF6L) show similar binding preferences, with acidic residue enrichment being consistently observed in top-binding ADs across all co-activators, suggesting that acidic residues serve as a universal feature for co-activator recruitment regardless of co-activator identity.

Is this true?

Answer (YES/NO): NO